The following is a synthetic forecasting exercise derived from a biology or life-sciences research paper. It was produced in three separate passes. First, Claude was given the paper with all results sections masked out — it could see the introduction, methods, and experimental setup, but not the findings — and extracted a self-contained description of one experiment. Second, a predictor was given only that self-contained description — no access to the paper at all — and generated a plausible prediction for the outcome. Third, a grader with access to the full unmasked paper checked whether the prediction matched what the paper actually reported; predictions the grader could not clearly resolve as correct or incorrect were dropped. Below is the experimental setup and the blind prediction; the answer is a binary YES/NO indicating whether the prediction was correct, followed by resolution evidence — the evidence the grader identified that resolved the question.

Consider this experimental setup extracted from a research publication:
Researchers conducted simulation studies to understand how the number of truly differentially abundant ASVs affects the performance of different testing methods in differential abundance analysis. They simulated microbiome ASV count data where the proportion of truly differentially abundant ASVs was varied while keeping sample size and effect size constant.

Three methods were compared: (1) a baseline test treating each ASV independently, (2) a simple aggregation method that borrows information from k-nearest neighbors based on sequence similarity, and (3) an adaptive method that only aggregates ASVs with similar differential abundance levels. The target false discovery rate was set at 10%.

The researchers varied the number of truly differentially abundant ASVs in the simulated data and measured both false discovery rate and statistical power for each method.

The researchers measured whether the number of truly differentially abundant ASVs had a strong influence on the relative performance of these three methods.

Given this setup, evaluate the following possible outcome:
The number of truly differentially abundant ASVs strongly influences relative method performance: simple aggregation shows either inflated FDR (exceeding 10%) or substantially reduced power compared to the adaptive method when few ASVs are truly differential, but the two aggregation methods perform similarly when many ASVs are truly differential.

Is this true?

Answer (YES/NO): NO